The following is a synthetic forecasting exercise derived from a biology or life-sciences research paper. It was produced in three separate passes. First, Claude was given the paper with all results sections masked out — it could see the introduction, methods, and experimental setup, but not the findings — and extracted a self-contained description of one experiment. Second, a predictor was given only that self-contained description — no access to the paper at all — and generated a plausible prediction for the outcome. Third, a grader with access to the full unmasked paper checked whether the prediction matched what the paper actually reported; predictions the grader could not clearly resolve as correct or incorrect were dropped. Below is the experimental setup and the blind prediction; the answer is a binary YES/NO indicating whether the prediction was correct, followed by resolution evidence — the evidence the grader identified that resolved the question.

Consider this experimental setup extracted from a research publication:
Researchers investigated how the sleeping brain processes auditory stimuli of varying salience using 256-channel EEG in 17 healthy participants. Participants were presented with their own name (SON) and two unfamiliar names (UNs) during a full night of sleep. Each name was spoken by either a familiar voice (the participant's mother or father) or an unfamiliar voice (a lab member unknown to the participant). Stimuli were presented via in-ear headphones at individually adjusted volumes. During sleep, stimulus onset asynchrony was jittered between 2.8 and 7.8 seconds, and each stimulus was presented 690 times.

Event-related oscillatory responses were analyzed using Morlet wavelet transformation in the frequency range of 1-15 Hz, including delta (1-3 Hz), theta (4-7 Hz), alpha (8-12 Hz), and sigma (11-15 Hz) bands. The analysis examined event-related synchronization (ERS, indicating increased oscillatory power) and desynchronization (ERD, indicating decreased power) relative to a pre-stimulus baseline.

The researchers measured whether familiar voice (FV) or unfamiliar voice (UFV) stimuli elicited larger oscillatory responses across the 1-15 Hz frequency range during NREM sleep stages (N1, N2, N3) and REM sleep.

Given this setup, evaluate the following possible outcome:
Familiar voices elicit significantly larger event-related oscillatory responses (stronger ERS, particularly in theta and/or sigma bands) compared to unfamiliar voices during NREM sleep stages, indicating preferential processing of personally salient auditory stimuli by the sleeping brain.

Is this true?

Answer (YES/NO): NO